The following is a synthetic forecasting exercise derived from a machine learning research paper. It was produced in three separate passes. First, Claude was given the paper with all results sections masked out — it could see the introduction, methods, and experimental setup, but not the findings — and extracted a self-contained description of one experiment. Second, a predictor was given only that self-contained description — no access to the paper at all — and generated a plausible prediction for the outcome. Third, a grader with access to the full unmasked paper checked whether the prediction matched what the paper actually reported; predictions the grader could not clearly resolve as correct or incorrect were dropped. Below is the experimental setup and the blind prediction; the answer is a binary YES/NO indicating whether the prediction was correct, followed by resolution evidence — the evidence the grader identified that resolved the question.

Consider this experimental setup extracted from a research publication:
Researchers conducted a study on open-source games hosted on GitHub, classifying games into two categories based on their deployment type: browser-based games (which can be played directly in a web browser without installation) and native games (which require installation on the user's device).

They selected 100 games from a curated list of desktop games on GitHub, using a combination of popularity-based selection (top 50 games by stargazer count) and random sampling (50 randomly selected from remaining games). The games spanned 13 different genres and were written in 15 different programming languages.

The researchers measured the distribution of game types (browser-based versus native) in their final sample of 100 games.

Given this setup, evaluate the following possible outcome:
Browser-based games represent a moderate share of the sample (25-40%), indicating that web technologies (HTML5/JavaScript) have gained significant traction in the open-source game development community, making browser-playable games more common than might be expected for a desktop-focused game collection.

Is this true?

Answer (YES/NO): NO